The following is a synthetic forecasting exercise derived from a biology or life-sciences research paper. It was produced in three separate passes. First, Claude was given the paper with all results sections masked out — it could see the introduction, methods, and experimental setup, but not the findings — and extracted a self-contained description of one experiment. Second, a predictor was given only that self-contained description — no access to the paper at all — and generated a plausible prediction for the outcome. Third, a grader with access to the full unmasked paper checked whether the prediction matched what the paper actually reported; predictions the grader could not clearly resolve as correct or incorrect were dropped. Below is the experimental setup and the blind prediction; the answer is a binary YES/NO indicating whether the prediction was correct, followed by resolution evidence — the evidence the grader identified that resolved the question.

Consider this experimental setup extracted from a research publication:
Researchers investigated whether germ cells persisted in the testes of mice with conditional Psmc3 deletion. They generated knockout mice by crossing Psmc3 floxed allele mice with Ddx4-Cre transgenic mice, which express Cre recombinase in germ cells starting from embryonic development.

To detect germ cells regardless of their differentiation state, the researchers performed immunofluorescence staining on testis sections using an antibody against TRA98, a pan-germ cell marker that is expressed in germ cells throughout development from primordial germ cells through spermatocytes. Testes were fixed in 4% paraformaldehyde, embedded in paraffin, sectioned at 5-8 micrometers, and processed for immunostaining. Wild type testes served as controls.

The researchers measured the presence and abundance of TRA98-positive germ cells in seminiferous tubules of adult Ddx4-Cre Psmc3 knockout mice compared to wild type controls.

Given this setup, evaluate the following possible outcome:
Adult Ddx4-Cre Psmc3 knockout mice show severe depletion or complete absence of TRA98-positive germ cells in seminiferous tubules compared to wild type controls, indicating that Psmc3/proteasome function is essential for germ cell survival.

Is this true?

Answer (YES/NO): YES